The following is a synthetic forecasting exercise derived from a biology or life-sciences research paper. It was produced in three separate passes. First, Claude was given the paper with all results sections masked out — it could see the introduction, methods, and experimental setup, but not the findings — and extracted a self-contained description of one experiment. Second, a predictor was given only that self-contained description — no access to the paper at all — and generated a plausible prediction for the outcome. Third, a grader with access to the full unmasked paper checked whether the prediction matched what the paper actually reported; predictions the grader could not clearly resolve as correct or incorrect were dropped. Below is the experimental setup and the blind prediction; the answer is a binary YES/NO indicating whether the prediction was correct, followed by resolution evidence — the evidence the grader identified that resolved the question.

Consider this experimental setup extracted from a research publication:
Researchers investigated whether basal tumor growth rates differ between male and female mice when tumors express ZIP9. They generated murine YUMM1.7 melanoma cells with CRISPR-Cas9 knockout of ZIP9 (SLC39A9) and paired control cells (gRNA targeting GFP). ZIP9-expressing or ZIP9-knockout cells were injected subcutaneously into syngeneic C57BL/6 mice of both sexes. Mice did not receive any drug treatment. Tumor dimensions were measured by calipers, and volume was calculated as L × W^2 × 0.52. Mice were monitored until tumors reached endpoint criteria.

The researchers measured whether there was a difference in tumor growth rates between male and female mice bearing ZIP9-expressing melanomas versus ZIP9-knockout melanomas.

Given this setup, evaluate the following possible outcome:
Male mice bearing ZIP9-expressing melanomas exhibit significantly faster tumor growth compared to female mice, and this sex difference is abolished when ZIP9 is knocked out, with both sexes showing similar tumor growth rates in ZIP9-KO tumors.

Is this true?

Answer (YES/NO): YES